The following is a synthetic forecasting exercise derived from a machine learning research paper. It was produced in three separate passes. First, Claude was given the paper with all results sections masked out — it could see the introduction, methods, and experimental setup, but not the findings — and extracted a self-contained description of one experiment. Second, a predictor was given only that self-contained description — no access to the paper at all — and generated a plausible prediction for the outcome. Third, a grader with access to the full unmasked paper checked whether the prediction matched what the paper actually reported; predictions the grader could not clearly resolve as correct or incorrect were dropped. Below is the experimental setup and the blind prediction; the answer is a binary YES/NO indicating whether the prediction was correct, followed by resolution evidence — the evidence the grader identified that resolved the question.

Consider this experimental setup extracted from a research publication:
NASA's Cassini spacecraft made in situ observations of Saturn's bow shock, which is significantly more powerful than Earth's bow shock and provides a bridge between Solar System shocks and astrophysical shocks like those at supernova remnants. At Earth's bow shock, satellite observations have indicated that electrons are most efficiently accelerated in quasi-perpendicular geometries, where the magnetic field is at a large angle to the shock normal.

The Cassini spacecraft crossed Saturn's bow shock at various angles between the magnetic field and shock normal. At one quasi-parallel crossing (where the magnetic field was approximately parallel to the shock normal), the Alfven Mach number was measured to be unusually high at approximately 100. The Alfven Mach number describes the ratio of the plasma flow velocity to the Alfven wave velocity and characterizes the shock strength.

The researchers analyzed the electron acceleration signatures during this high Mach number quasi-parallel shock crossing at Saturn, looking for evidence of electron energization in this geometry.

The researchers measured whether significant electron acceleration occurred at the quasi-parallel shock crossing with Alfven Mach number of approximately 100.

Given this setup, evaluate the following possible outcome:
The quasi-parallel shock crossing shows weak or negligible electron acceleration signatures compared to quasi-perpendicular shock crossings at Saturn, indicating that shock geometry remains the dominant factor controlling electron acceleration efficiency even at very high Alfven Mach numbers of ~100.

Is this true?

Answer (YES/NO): NO